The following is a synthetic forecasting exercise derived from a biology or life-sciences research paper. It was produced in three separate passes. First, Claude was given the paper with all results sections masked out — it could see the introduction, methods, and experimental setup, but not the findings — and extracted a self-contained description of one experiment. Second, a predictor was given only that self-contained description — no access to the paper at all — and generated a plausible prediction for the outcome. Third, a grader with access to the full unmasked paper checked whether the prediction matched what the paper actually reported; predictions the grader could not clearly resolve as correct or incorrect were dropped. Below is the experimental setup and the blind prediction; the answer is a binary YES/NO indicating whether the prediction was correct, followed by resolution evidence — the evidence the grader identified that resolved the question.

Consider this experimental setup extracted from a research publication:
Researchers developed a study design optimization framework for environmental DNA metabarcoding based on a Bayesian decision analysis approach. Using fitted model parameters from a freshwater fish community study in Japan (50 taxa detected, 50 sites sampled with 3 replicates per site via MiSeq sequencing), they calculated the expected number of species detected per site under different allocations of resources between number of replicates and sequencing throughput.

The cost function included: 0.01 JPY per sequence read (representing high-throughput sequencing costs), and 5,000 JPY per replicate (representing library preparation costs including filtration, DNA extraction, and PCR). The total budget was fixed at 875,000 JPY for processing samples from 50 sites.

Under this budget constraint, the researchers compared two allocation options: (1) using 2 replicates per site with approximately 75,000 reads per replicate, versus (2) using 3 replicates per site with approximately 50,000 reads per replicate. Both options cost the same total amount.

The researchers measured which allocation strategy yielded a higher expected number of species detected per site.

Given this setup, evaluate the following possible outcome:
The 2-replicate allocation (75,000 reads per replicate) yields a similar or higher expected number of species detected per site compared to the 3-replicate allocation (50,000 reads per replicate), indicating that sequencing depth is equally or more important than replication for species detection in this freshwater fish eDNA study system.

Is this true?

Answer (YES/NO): NO